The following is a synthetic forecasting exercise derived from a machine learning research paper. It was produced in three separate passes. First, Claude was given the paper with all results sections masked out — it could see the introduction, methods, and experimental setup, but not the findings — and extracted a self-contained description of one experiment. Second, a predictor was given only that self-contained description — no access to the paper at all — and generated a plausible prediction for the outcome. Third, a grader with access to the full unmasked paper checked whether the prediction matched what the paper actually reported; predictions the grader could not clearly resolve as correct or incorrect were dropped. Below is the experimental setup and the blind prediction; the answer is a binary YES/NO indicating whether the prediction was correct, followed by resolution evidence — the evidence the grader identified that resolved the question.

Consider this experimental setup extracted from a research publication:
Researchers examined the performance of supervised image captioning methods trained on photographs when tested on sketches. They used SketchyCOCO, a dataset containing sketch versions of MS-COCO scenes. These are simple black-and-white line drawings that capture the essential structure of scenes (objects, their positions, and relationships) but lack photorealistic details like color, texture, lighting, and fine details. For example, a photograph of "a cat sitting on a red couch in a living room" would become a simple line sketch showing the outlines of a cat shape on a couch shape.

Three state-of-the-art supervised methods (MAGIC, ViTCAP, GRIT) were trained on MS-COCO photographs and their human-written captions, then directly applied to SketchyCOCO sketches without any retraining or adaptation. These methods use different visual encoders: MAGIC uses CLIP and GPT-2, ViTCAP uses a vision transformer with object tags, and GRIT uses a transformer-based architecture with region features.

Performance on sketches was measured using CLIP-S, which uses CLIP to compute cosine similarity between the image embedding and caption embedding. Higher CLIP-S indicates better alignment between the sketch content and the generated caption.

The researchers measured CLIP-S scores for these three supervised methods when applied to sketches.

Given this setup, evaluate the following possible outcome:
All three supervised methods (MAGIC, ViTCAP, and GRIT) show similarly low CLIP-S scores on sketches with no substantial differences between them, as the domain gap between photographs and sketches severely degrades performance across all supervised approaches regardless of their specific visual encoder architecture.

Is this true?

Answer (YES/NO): YES